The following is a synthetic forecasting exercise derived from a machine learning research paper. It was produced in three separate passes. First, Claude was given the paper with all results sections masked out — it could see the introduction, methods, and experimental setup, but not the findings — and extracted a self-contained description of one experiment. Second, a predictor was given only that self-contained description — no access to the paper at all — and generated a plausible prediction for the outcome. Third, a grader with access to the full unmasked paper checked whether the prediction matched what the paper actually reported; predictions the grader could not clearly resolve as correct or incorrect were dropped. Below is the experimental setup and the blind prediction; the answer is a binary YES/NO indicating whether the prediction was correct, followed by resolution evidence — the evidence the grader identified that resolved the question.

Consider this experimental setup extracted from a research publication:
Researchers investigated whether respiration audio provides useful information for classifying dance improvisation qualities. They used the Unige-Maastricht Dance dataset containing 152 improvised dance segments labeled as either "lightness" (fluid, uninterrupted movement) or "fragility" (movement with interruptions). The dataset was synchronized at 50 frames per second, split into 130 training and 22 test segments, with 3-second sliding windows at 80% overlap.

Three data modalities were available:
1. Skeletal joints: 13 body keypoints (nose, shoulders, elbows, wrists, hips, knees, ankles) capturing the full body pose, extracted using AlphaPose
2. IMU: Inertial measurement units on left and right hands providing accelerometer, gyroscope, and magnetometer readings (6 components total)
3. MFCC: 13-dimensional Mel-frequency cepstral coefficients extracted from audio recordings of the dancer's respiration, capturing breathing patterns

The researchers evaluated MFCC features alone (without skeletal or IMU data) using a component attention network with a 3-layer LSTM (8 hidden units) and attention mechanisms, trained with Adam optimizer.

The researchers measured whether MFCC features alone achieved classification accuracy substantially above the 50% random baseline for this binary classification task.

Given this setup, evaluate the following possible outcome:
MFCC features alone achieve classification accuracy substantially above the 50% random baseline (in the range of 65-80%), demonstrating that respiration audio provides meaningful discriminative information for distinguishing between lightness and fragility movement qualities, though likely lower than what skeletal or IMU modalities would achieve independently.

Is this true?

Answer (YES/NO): NO